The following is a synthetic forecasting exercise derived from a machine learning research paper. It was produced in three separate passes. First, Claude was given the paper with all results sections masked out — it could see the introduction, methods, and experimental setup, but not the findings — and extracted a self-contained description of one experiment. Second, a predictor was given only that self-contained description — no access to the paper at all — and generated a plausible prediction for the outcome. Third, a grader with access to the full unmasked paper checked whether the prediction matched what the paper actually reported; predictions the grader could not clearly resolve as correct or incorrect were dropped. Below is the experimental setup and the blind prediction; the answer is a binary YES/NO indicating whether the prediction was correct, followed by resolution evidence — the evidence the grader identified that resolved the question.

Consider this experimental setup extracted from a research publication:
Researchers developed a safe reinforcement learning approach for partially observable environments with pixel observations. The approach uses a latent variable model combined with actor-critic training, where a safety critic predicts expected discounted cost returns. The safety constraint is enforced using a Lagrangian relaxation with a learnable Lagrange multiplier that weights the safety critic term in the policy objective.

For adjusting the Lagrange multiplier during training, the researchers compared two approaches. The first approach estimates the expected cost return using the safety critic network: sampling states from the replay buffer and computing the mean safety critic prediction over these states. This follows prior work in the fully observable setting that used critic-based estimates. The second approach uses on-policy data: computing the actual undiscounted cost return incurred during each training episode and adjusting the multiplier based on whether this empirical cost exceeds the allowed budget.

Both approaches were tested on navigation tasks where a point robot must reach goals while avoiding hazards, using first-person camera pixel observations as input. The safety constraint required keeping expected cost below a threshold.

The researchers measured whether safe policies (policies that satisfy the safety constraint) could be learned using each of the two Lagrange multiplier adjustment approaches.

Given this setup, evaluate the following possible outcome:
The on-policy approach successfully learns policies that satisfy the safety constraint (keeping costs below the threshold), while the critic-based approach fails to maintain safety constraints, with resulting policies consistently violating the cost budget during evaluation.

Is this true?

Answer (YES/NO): YES